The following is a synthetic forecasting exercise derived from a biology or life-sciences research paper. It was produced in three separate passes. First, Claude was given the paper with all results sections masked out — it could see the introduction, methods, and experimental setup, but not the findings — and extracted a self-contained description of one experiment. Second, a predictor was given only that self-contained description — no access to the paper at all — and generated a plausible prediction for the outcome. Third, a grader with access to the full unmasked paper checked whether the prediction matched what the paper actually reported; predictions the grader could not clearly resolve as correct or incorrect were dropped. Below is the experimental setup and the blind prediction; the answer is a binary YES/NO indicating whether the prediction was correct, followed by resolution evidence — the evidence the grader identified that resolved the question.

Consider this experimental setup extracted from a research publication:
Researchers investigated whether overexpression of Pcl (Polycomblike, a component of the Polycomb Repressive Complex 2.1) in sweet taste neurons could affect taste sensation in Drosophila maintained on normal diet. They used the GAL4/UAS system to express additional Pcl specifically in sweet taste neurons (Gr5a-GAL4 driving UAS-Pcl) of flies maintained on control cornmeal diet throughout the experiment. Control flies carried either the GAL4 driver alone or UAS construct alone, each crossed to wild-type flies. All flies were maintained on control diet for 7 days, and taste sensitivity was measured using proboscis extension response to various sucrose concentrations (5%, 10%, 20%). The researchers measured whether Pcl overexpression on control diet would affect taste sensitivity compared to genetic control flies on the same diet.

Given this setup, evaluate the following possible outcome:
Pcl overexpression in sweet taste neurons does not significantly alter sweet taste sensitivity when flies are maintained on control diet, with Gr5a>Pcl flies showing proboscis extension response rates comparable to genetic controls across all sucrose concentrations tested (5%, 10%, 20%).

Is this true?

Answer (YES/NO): NO